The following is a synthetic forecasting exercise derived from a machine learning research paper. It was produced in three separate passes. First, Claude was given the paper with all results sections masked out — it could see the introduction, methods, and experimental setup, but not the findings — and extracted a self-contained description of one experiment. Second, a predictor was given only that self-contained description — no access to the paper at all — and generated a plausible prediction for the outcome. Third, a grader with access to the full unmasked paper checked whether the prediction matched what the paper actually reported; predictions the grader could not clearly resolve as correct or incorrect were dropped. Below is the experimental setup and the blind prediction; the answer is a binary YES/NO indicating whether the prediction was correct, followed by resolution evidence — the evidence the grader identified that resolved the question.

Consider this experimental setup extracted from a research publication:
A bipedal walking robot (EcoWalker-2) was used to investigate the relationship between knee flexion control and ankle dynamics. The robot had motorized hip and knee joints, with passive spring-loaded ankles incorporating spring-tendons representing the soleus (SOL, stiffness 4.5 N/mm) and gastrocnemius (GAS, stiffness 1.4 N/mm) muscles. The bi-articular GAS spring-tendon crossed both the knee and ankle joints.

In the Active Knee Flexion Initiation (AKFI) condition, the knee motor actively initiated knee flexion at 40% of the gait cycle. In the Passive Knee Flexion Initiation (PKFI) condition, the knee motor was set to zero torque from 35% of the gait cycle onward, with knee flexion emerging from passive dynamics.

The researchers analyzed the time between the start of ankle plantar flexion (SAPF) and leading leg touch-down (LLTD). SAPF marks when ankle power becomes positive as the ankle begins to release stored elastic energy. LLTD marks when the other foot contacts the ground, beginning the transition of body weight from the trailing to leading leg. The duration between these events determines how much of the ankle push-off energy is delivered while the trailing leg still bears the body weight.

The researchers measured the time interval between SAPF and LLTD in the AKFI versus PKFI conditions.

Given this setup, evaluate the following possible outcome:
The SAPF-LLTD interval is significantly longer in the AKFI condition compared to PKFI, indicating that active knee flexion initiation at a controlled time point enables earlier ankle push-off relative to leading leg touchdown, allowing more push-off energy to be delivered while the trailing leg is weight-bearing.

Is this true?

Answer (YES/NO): YES